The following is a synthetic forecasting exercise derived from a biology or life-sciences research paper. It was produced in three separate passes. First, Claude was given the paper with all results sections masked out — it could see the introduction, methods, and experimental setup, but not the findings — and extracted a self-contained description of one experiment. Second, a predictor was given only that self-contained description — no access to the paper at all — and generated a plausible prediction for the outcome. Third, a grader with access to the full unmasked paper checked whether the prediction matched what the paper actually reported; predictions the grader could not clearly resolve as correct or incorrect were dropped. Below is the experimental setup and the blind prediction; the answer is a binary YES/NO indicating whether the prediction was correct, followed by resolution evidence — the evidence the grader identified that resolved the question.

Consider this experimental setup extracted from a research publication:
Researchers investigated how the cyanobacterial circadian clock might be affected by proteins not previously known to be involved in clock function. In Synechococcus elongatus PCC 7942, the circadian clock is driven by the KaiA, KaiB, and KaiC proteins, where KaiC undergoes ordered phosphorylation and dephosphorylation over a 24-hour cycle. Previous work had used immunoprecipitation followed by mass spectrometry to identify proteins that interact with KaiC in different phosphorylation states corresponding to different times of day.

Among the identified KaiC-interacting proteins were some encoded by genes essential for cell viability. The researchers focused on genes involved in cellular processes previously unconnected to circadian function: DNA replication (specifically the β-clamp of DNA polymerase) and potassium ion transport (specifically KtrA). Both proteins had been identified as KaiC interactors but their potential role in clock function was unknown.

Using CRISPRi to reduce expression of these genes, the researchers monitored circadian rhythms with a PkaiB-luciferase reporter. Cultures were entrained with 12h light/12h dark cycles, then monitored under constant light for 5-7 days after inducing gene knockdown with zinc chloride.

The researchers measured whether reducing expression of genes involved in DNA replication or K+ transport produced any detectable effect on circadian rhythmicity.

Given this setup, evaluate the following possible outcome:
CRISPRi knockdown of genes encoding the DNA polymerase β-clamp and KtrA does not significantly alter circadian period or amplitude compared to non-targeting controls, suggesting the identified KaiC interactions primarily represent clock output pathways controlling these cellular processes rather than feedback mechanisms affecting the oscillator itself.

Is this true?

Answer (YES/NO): NO